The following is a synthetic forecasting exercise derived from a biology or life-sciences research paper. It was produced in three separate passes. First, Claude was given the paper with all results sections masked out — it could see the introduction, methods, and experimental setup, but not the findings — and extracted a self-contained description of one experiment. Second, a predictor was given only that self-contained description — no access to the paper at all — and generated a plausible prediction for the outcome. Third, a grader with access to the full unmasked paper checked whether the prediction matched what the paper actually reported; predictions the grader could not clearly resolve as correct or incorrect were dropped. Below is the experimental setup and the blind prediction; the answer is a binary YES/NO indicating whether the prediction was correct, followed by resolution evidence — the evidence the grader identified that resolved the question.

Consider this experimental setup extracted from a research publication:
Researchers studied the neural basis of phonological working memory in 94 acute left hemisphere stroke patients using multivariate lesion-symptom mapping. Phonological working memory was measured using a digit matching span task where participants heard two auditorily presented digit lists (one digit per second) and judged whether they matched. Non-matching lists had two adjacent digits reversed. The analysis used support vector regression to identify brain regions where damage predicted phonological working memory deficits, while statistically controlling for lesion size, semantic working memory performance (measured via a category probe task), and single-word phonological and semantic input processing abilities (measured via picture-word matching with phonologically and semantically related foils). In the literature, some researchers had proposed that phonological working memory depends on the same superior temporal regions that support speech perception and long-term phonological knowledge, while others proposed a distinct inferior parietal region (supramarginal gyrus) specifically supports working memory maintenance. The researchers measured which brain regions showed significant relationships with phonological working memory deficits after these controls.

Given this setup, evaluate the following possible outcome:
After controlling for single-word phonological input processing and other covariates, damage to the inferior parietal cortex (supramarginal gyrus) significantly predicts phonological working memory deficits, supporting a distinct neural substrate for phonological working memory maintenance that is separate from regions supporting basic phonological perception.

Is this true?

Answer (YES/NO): YES